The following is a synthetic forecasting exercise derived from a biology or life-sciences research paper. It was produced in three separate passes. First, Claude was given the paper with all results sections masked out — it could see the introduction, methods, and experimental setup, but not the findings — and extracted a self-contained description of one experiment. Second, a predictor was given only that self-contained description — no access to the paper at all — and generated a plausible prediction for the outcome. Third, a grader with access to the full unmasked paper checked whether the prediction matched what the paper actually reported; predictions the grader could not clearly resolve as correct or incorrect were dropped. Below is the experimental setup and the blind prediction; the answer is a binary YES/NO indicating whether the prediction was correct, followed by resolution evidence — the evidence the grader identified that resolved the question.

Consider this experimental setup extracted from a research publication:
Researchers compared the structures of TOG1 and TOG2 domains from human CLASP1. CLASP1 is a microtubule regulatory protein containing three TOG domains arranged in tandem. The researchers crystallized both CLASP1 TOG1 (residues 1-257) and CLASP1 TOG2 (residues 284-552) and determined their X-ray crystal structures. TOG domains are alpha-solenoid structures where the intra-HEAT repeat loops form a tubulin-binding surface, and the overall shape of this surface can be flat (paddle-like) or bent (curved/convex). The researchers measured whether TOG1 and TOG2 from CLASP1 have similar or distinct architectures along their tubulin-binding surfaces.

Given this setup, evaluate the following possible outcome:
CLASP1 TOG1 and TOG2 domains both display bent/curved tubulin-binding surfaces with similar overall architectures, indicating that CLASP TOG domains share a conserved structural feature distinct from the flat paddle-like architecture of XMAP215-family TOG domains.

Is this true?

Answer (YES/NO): NO